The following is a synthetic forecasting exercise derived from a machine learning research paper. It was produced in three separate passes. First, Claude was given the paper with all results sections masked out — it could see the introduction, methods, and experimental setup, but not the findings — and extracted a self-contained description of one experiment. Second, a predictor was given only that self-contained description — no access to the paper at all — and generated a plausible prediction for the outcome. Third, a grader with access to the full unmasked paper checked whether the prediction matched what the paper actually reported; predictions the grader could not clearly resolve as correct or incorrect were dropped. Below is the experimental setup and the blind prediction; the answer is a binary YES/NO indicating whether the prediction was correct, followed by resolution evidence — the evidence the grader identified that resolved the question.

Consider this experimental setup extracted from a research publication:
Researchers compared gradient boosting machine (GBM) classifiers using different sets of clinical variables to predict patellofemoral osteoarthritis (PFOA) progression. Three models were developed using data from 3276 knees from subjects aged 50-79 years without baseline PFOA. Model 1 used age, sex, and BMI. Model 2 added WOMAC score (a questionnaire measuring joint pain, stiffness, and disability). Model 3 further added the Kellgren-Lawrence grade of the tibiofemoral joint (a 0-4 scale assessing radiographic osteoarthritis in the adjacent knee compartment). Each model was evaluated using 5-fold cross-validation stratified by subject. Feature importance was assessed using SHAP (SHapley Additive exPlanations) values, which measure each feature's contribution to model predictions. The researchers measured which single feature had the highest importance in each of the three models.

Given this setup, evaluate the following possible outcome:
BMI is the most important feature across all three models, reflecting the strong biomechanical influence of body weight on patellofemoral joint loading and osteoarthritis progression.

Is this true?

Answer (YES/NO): NO